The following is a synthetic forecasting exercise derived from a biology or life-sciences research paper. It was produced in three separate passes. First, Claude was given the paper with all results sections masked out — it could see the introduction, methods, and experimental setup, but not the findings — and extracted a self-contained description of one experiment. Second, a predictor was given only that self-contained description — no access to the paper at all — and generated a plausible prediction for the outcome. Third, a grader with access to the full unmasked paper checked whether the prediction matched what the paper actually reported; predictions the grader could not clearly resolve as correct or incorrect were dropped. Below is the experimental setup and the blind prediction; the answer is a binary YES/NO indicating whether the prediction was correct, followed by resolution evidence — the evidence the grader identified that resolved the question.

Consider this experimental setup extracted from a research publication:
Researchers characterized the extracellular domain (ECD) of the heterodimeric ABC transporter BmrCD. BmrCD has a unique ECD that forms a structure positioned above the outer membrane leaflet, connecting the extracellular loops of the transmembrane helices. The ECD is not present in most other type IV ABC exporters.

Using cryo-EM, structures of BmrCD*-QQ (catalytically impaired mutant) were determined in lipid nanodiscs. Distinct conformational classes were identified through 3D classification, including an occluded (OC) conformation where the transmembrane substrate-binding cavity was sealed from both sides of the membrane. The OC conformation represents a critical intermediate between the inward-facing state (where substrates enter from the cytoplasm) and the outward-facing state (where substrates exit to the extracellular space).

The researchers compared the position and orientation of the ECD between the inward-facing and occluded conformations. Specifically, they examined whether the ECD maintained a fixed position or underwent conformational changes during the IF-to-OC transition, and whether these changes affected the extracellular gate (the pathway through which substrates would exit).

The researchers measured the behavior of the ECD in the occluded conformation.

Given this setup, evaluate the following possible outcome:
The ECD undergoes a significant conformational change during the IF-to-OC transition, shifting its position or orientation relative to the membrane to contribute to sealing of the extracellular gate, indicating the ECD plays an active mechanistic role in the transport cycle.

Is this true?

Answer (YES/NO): NO